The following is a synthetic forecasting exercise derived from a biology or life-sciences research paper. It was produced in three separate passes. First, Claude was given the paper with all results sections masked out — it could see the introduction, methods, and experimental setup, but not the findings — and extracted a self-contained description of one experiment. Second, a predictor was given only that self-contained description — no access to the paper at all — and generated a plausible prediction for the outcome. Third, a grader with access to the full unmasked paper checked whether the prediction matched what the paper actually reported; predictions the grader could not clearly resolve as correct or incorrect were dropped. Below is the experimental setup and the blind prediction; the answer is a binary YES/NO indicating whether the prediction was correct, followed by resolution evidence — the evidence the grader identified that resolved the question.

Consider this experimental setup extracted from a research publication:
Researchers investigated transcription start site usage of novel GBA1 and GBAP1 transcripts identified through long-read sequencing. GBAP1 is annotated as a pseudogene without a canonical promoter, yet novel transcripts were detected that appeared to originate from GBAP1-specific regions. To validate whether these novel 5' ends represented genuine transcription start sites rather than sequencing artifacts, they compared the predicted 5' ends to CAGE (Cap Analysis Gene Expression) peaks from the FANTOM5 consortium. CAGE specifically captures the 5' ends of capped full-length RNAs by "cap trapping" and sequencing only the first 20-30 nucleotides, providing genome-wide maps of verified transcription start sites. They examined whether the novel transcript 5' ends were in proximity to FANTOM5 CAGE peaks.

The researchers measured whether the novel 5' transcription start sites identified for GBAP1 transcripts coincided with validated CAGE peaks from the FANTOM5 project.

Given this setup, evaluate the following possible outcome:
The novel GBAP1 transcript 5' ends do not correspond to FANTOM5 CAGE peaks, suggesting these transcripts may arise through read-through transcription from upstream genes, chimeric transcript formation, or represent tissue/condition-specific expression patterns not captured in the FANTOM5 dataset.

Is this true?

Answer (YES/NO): NO